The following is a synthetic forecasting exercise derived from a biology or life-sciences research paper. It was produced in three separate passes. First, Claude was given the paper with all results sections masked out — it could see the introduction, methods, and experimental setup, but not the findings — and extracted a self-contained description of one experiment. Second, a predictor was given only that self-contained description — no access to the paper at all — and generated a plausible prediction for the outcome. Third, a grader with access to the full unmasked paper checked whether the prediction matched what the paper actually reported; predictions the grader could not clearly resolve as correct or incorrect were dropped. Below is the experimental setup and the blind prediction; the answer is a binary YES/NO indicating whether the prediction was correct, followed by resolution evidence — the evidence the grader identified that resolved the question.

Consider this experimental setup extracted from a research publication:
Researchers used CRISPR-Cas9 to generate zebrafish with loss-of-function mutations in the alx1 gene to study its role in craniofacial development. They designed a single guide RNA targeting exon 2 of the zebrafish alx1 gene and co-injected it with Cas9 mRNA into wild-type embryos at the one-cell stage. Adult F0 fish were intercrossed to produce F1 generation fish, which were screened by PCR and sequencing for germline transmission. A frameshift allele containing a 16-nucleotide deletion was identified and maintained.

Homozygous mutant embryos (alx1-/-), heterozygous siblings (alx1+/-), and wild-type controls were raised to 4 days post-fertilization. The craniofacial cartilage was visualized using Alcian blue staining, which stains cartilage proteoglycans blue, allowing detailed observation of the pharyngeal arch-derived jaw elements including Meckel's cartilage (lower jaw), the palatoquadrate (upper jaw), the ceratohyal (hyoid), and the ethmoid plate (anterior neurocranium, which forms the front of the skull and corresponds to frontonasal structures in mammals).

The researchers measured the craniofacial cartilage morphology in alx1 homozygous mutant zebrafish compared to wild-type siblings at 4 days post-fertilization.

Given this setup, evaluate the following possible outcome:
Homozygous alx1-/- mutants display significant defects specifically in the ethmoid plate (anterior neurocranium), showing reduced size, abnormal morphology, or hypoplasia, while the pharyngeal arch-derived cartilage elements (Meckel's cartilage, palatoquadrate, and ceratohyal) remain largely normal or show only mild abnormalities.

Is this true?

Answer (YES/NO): YES